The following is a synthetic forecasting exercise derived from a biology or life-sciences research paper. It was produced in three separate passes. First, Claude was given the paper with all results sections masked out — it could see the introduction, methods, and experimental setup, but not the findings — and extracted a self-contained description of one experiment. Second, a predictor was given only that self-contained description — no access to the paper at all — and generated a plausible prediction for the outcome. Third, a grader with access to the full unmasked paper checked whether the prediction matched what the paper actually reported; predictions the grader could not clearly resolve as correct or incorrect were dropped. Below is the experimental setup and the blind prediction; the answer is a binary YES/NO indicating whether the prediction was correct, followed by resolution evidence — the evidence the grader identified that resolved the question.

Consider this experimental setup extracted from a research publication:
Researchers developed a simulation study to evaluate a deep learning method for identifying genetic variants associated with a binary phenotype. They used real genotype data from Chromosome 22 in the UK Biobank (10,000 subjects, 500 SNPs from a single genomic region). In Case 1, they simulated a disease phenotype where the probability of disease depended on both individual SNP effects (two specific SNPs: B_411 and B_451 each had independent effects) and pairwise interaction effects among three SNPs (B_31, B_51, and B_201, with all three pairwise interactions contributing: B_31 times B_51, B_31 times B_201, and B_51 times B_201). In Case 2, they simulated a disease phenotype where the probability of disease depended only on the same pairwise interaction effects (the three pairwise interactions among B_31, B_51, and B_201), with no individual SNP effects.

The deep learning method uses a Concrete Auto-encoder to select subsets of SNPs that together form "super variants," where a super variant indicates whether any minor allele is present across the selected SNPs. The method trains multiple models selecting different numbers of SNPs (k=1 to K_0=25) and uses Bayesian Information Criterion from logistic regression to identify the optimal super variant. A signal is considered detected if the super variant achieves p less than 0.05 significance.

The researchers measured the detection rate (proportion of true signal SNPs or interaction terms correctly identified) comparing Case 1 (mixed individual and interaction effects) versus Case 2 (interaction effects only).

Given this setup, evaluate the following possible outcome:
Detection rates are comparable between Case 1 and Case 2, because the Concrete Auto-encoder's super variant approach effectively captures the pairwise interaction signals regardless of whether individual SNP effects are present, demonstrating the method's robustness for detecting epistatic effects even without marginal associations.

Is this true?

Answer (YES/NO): NO